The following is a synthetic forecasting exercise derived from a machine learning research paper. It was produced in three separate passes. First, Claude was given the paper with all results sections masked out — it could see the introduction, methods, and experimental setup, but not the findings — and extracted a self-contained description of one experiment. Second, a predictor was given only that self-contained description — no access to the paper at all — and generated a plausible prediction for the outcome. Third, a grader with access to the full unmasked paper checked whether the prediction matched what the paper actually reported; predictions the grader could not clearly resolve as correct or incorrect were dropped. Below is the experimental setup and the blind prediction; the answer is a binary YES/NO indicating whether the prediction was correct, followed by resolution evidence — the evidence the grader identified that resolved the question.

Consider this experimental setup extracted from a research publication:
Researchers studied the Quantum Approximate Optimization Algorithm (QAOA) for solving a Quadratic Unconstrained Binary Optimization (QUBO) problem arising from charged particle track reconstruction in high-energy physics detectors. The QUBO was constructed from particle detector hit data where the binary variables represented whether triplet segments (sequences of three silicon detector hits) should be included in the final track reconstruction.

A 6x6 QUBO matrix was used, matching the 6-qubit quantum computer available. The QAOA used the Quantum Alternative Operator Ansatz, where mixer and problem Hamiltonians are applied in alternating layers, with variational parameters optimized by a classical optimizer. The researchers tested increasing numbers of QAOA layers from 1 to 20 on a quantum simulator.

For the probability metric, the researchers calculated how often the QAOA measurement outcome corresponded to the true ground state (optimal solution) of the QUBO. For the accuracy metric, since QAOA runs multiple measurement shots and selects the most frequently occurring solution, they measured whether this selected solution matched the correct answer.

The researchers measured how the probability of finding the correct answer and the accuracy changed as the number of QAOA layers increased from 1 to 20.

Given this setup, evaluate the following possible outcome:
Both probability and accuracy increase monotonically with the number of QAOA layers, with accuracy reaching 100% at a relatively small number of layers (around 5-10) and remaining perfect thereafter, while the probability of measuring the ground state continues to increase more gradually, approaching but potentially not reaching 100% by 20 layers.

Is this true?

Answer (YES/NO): NO